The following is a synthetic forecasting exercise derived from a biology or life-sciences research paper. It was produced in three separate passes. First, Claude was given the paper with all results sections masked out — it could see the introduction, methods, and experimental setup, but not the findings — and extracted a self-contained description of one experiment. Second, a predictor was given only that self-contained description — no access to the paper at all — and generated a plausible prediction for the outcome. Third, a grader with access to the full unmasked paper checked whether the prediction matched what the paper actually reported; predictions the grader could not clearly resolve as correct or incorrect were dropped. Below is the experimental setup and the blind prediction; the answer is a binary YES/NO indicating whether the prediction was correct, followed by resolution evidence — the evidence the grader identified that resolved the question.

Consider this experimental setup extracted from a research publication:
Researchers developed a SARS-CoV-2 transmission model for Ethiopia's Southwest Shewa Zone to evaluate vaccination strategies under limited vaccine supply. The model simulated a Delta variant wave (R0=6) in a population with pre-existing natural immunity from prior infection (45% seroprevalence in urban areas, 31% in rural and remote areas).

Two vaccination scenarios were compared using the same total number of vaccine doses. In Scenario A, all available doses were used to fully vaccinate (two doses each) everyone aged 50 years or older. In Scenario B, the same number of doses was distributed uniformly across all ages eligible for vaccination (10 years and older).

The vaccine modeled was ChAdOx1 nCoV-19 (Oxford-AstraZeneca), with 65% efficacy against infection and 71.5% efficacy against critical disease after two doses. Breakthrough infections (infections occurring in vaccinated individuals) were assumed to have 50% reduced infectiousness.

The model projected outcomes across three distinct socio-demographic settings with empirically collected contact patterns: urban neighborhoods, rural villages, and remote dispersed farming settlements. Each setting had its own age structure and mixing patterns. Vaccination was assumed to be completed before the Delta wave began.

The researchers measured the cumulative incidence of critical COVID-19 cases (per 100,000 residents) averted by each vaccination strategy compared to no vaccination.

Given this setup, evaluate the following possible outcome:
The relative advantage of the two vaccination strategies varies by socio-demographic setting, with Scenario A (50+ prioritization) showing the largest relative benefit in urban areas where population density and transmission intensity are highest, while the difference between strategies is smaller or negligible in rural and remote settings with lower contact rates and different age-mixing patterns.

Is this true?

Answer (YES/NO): NO